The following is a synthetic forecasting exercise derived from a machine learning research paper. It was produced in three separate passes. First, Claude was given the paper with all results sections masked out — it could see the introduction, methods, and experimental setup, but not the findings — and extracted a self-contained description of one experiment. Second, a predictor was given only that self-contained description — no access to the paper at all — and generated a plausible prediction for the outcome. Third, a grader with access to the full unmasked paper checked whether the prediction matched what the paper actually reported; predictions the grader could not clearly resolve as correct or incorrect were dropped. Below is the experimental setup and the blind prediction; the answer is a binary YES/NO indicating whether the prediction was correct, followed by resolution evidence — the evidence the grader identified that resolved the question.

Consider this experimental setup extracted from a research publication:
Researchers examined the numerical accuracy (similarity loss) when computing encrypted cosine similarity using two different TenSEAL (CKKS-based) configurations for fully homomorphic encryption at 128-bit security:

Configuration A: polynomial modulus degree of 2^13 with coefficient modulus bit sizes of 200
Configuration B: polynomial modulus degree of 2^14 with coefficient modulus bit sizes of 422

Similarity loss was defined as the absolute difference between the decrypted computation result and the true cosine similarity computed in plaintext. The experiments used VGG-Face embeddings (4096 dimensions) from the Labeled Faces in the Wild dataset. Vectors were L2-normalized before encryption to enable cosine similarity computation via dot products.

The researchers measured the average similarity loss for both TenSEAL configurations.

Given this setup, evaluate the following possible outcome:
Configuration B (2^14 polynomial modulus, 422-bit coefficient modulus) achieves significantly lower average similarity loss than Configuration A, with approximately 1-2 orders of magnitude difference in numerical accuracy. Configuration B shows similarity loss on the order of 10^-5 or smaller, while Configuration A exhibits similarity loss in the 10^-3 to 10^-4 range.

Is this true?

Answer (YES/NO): NO